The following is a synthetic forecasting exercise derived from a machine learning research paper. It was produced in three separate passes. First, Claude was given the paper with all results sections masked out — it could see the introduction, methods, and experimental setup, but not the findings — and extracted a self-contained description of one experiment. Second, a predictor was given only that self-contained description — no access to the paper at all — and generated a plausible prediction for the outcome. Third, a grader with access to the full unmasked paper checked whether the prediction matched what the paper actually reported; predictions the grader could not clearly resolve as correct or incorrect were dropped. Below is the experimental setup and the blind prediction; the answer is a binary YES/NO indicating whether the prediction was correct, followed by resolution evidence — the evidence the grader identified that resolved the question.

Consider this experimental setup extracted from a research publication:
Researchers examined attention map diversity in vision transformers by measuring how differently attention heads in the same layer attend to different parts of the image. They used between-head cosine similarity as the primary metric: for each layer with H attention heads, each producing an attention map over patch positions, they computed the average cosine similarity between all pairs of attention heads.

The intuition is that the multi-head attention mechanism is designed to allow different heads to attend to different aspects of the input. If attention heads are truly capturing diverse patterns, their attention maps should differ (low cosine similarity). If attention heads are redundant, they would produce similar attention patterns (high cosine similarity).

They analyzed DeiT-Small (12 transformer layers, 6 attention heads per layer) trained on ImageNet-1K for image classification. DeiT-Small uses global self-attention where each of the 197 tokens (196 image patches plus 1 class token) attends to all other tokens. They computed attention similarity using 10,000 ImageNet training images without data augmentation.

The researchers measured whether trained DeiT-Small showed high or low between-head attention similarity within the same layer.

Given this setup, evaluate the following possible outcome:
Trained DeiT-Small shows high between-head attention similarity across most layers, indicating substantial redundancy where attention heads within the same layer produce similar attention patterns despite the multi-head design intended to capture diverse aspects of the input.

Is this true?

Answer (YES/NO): YES